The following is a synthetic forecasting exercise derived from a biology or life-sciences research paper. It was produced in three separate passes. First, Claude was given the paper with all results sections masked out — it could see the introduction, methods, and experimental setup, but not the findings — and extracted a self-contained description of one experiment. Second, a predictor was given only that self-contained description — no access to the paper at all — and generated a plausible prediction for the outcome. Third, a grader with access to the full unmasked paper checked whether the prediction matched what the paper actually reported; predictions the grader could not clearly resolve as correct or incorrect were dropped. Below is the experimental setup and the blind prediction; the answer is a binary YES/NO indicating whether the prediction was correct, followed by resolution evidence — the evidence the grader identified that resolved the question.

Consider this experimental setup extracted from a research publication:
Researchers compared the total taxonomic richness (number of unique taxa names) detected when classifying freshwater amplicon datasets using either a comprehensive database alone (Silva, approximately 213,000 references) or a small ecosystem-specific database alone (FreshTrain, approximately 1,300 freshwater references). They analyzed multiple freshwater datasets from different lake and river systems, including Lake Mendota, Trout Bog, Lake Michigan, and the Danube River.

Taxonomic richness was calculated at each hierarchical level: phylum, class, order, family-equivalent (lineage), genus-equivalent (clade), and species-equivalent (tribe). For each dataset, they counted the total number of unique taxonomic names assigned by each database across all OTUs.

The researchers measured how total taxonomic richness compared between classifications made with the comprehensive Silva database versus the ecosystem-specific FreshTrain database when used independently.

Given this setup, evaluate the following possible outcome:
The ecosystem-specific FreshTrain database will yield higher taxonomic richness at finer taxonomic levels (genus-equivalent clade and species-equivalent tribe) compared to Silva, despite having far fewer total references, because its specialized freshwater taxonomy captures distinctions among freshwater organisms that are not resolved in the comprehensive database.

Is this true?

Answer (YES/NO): NO